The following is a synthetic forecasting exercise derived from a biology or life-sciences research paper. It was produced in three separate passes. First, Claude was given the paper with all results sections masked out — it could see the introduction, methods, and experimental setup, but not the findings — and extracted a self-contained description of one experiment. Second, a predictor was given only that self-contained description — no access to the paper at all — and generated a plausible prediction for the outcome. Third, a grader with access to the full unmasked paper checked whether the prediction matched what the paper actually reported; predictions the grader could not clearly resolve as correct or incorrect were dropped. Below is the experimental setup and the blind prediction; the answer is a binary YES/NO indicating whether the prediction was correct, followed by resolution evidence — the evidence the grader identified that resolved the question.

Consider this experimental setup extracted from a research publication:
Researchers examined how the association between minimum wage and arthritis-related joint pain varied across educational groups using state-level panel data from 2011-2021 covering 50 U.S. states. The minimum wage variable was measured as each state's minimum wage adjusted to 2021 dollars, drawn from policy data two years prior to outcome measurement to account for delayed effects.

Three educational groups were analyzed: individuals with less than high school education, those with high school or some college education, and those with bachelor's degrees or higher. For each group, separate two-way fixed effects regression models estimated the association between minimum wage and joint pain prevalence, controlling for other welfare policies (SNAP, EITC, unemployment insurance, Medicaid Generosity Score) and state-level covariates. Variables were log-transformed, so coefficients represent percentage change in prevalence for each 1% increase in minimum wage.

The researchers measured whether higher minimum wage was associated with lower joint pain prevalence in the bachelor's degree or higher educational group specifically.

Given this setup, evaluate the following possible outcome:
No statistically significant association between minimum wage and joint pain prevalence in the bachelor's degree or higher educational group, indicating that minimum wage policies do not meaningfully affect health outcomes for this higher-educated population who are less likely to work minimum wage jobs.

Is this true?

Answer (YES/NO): YES